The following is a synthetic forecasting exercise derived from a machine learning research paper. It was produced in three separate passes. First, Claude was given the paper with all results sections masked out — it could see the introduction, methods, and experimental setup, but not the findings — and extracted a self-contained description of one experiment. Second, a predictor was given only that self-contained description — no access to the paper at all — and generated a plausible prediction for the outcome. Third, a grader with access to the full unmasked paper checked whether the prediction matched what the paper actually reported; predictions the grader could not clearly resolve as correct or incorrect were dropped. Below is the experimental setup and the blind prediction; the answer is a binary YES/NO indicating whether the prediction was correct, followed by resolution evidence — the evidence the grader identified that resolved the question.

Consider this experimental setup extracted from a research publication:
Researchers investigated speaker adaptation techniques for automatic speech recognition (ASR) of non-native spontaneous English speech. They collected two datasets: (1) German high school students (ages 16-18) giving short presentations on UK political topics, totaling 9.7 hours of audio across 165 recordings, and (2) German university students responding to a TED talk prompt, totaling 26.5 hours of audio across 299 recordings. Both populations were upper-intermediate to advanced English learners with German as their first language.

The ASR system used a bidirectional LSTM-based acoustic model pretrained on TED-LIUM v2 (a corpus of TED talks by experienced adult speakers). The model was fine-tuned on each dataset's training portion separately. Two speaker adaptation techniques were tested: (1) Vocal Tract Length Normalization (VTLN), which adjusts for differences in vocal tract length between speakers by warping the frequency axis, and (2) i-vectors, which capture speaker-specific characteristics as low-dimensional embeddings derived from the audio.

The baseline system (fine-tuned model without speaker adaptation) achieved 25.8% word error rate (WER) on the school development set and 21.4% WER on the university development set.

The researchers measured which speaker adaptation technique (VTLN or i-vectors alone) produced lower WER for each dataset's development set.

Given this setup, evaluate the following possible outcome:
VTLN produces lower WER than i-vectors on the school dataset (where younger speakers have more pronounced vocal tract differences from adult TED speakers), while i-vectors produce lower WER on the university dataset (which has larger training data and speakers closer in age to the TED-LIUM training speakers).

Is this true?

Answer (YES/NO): YES